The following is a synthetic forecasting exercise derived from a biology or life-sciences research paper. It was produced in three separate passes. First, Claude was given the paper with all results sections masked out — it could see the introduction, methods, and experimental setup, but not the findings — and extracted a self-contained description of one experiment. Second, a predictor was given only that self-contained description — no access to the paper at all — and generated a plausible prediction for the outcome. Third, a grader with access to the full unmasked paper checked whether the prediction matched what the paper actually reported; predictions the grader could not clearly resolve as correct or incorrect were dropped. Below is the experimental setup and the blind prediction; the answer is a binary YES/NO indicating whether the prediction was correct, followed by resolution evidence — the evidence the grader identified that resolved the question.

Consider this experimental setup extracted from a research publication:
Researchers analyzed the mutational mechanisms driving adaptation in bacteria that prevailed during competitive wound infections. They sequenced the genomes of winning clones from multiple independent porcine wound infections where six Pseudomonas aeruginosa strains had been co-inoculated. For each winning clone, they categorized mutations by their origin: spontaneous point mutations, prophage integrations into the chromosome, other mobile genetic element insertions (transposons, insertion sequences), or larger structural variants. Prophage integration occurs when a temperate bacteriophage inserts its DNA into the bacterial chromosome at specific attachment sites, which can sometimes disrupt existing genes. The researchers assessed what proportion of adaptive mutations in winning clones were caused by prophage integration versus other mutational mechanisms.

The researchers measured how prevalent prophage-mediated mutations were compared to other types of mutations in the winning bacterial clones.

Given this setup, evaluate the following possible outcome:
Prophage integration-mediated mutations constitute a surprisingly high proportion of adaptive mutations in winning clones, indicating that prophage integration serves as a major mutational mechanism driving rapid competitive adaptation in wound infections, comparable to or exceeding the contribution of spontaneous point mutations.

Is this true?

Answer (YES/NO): YES